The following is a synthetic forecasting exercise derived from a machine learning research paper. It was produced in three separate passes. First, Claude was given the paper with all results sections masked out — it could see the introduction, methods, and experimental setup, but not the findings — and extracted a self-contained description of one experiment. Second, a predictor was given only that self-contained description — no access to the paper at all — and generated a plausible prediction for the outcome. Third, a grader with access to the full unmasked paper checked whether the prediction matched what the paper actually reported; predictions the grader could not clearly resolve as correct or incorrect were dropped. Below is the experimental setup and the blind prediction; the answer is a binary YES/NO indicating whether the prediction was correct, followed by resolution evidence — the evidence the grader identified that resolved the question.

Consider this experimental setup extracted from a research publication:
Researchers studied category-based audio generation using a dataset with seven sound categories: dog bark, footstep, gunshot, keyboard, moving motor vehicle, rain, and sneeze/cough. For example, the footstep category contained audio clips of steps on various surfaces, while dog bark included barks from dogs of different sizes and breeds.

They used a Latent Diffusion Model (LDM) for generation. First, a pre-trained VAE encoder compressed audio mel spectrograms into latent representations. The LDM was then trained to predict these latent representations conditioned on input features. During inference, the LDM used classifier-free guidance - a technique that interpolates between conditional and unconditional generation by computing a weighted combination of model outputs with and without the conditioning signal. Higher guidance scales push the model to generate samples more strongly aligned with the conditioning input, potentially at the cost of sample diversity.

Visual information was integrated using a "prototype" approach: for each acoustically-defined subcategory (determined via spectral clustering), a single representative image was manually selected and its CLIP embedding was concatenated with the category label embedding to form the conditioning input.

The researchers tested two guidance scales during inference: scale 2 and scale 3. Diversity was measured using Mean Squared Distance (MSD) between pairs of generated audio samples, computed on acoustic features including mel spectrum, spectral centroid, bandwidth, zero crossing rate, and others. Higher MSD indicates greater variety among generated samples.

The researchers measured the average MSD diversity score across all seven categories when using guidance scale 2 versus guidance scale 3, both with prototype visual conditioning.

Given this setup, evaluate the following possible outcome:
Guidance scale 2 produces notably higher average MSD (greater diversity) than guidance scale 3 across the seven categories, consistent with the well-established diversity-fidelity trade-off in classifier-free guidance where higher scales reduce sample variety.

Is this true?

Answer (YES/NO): NO